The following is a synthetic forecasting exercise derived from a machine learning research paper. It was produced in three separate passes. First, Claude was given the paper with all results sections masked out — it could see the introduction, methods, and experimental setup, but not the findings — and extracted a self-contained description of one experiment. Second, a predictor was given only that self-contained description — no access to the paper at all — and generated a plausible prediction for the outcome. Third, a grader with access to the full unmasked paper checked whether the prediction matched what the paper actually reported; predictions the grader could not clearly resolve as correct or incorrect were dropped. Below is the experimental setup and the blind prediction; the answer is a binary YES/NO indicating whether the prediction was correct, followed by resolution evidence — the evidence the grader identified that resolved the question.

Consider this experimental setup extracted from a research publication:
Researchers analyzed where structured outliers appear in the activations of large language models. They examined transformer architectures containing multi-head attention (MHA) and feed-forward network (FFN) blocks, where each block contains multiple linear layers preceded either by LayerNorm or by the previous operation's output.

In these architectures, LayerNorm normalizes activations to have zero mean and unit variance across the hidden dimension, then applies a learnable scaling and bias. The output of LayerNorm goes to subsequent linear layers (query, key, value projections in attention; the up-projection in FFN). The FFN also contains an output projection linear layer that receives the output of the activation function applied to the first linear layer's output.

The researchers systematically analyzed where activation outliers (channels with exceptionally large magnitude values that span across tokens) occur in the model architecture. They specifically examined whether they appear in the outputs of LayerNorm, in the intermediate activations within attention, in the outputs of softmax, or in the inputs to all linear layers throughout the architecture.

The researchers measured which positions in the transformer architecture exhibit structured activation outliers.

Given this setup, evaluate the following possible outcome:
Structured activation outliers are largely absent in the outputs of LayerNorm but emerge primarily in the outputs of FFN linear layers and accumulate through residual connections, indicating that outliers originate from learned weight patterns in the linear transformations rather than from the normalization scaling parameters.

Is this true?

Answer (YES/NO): NO